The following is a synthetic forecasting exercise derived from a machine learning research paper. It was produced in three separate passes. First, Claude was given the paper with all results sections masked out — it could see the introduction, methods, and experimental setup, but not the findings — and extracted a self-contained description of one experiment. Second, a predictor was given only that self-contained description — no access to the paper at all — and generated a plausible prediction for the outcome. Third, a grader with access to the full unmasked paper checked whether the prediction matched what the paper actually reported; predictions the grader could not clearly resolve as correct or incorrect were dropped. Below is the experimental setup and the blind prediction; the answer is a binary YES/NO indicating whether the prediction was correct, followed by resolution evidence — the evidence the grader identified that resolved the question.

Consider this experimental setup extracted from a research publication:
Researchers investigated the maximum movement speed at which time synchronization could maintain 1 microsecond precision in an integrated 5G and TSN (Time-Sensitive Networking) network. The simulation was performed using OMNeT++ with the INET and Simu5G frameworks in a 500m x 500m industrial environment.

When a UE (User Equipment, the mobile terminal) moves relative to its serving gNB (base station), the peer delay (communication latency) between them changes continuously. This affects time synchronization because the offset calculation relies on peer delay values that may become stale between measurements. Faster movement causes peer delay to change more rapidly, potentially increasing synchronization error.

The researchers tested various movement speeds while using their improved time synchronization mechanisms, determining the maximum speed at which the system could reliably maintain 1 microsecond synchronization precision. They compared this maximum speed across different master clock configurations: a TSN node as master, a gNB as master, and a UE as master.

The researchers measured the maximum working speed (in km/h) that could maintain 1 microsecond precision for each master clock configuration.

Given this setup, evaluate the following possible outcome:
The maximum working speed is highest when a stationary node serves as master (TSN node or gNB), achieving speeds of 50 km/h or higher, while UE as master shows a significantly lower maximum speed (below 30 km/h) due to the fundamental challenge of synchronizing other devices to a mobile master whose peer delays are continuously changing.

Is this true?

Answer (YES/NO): NO